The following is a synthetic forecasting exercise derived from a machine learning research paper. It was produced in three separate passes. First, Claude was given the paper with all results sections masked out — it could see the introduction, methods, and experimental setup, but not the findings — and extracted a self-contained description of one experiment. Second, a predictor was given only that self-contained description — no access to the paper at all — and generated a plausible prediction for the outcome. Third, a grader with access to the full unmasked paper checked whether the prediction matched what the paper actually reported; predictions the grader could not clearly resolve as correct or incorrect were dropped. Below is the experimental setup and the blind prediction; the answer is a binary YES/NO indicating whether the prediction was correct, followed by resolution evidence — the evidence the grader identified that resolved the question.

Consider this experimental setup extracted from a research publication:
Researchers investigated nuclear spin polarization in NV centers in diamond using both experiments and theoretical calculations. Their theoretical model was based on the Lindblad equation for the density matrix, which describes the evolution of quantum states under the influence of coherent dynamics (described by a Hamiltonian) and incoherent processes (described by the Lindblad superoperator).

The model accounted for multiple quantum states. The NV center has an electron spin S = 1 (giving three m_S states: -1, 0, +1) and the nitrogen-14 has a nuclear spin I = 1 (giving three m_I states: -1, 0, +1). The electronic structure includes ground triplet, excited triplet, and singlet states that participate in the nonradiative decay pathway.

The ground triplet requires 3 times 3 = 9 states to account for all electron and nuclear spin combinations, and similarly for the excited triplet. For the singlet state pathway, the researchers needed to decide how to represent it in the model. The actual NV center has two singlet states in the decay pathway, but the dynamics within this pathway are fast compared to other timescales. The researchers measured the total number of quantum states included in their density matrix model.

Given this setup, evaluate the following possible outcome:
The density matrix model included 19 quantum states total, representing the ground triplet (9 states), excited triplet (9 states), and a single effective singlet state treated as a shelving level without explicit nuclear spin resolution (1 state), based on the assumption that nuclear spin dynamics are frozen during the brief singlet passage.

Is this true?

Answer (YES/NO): NO